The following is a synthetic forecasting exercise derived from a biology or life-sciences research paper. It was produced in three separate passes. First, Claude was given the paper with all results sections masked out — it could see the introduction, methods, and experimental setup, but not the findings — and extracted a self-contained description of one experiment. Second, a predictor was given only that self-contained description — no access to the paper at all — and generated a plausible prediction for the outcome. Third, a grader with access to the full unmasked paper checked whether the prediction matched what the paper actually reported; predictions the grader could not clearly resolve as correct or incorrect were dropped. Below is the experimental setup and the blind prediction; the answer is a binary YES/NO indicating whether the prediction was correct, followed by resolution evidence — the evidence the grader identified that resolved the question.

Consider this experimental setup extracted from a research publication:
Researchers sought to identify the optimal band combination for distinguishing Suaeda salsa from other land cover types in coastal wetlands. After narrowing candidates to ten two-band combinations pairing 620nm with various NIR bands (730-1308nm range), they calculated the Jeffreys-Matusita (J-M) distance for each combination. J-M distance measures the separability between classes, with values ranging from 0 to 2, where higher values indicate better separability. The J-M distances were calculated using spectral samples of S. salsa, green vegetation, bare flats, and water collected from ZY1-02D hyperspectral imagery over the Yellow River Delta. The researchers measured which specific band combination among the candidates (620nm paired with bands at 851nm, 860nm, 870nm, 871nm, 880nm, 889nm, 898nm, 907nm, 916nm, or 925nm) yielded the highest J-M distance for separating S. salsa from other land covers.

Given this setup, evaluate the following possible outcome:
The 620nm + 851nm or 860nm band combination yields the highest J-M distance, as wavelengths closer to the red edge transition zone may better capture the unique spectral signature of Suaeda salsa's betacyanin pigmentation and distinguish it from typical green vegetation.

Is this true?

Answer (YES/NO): YES